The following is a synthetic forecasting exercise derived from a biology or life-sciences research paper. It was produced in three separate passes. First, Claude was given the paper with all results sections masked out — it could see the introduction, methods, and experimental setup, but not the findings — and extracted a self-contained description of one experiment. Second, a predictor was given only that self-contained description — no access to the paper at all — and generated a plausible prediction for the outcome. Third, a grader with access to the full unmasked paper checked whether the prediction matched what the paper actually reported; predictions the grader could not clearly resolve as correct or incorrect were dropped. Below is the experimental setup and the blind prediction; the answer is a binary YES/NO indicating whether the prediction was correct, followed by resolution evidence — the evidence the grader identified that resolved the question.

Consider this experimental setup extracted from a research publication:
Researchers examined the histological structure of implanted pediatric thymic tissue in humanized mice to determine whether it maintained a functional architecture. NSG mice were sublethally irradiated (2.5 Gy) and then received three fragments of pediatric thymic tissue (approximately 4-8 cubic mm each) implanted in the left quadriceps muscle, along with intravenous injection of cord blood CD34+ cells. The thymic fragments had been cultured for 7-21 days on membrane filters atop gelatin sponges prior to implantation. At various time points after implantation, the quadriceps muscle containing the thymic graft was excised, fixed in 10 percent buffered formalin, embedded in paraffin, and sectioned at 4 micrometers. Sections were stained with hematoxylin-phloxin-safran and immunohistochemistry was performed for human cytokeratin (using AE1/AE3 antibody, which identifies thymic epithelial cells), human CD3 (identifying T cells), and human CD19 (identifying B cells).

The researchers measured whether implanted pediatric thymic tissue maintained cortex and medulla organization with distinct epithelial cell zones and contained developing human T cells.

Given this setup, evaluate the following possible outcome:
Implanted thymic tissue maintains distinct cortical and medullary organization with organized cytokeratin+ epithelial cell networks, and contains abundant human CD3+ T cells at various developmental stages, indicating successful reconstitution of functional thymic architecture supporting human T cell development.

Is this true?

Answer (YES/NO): YES